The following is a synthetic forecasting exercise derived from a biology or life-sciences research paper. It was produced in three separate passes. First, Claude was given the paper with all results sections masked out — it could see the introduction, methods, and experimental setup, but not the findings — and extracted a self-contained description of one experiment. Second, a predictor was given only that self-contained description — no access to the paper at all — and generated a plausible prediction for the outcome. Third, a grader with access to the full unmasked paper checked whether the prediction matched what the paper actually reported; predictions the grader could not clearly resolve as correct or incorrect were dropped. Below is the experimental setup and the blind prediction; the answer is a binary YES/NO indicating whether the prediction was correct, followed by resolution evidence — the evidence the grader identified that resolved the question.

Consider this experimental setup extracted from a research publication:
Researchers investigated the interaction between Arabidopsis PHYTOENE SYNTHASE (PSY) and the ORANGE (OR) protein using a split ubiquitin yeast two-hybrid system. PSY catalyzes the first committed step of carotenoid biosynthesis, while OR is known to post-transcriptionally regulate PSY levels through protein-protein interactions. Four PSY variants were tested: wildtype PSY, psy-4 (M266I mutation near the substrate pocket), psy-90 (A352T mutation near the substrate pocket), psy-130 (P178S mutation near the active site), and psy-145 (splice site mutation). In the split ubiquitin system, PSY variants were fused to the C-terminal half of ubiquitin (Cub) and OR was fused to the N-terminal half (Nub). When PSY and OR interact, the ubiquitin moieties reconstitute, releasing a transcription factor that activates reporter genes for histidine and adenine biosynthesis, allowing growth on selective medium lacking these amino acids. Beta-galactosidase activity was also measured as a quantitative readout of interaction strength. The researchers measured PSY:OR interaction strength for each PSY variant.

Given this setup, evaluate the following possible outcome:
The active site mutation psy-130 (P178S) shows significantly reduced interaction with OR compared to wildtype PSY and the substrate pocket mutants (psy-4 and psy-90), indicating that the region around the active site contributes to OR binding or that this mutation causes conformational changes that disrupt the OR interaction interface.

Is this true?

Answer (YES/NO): NO